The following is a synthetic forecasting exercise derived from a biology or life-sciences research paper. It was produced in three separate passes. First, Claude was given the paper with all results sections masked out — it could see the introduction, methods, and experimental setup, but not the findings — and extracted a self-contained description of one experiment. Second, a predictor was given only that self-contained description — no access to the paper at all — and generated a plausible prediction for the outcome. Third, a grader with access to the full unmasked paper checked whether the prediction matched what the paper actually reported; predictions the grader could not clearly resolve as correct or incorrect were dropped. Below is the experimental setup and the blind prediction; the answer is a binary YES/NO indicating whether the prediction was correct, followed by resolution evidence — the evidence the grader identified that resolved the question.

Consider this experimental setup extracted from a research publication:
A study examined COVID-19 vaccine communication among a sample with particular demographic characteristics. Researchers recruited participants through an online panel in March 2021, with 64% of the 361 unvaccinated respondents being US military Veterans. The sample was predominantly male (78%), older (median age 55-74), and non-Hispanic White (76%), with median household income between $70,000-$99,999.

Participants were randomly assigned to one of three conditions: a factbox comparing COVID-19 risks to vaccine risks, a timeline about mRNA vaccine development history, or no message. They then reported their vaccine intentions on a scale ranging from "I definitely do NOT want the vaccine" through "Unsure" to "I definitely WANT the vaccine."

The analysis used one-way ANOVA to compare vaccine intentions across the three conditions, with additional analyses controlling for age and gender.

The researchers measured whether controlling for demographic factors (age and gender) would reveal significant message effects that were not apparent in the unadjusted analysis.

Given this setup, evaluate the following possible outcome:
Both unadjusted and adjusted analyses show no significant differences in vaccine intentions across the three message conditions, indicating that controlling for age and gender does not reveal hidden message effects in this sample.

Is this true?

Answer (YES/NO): YES